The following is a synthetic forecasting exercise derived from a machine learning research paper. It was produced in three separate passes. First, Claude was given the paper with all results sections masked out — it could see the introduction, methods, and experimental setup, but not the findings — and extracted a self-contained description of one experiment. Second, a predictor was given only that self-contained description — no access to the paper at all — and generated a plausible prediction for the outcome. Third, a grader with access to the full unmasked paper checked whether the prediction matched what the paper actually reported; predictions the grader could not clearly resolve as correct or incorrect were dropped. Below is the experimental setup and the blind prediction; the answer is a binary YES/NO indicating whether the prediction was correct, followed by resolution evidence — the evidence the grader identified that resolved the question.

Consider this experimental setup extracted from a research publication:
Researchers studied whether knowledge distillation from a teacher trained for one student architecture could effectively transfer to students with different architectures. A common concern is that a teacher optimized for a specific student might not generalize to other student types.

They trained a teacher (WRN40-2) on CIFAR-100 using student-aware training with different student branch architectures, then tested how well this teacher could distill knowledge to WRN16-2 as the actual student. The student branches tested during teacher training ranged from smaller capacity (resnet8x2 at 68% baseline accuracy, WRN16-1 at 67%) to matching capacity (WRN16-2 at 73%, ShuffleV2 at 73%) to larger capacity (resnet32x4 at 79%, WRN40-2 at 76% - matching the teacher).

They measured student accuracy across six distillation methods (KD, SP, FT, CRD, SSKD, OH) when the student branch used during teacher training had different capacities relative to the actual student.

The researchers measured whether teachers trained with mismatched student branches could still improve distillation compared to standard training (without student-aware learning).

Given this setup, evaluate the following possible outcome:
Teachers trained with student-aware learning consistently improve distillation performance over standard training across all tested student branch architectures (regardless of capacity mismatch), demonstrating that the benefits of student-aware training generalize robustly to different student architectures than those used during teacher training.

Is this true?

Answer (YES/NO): NO